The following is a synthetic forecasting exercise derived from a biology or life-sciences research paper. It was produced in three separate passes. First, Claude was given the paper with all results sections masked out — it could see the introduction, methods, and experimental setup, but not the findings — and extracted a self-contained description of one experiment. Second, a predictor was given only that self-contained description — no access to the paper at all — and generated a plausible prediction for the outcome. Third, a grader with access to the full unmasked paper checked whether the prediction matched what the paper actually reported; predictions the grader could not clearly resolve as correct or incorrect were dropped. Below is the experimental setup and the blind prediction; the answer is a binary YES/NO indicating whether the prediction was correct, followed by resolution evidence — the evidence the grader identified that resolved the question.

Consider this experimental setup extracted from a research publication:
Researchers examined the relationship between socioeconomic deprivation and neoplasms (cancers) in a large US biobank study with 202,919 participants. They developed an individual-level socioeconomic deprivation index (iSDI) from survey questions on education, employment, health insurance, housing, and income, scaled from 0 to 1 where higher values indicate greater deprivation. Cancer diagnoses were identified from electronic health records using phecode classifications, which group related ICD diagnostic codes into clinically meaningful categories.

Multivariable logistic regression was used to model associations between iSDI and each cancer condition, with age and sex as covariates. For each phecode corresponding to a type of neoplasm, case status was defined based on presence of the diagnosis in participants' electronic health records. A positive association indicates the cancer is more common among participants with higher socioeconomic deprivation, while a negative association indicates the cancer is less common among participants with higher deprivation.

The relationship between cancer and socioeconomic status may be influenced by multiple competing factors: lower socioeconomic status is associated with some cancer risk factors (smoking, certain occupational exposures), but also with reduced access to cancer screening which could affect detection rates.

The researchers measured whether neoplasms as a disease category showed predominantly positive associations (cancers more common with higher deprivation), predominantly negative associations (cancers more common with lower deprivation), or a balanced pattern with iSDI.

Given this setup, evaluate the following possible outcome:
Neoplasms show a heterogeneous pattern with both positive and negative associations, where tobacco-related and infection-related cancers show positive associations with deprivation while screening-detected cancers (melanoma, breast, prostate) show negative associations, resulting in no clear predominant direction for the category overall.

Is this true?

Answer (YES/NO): NO